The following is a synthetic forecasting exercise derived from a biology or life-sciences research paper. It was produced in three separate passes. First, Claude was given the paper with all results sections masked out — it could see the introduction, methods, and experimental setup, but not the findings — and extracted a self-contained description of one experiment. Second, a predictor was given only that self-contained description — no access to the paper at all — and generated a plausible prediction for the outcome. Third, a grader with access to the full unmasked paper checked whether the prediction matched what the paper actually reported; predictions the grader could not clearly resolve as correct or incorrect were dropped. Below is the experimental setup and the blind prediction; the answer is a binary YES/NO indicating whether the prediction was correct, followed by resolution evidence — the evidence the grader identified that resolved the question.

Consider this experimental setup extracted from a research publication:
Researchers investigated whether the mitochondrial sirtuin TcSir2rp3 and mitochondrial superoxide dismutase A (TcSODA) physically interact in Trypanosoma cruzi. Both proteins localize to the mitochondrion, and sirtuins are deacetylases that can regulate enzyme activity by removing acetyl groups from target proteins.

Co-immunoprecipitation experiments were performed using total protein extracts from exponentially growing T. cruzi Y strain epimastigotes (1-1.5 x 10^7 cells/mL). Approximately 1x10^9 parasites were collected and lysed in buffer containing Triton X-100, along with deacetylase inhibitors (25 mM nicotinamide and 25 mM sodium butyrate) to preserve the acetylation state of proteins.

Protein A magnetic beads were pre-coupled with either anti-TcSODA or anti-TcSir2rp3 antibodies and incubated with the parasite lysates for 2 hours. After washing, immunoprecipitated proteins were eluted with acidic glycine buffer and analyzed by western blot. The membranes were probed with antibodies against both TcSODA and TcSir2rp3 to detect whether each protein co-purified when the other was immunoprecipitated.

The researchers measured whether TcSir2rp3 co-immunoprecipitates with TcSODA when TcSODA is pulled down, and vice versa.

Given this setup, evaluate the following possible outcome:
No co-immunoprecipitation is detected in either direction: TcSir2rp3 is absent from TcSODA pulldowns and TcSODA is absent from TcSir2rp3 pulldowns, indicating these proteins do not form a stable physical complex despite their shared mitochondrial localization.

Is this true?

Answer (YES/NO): NO